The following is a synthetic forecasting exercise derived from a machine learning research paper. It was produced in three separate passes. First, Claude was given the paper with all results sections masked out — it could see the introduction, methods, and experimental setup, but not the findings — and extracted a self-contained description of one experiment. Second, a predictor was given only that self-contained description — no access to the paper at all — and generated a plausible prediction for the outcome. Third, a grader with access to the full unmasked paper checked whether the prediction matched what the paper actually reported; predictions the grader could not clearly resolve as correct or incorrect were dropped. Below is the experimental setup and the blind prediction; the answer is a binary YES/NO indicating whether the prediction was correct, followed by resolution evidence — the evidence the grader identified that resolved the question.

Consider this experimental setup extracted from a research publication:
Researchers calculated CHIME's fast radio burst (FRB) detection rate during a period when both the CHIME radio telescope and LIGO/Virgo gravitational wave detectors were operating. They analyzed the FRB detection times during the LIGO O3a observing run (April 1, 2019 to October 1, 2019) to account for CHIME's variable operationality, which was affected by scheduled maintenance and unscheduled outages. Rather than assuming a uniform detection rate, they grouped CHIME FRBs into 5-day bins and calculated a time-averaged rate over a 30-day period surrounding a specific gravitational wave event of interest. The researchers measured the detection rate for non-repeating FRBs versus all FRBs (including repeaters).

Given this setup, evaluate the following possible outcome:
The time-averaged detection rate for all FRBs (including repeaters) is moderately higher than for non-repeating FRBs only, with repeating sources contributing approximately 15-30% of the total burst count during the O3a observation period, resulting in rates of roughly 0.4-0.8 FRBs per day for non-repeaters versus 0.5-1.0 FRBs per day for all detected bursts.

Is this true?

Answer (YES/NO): NO